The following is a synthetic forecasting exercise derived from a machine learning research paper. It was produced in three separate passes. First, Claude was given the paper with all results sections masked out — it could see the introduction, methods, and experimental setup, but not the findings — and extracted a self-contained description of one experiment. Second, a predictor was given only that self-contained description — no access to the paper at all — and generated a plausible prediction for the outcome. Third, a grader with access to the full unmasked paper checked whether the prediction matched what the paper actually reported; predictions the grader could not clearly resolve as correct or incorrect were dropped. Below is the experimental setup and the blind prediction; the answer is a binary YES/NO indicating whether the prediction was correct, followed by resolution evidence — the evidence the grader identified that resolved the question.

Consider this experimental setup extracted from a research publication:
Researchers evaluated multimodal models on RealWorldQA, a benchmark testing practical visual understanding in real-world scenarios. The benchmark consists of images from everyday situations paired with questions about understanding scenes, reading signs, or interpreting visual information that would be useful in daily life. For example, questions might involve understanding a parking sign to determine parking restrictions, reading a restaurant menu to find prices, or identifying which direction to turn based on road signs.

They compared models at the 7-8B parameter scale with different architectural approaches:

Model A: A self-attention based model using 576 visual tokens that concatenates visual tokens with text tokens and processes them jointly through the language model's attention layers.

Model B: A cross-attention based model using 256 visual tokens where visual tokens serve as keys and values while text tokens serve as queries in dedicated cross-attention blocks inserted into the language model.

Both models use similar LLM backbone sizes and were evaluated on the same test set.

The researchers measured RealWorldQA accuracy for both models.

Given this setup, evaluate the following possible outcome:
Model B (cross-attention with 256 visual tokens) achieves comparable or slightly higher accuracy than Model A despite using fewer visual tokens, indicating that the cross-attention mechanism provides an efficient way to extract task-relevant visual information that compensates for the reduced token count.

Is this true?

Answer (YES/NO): NO